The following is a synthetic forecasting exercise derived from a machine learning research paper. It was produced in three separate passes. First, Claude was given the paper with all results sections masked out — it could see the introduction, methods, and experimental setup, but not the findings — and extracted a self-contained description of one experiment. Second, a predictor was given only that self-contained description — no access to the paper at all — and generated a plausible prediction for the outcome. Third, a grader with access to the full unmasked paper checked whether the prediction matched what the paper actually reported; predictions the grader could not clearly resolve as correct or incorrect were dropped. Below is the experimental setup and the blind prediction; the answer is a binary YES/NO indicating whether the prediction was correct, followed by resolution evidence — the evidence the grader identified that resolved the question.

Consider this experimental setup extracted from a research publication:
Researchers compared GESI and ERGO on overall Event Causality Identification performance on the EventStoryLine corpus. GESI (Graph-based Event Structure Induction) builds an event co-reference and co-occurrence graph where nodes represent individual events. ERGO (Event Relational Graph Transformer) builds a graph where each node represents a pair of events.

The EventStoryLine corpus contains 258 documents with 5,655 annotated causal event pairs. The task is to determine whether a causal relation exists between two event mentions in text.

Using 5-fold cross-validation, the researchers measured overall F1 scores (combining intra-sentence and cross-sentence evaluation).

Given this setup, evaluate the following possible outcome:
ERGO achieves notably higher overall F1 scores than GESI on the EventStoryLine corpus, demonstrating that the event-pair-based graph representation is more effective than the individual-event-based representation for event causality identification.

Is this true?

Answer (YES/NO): NO